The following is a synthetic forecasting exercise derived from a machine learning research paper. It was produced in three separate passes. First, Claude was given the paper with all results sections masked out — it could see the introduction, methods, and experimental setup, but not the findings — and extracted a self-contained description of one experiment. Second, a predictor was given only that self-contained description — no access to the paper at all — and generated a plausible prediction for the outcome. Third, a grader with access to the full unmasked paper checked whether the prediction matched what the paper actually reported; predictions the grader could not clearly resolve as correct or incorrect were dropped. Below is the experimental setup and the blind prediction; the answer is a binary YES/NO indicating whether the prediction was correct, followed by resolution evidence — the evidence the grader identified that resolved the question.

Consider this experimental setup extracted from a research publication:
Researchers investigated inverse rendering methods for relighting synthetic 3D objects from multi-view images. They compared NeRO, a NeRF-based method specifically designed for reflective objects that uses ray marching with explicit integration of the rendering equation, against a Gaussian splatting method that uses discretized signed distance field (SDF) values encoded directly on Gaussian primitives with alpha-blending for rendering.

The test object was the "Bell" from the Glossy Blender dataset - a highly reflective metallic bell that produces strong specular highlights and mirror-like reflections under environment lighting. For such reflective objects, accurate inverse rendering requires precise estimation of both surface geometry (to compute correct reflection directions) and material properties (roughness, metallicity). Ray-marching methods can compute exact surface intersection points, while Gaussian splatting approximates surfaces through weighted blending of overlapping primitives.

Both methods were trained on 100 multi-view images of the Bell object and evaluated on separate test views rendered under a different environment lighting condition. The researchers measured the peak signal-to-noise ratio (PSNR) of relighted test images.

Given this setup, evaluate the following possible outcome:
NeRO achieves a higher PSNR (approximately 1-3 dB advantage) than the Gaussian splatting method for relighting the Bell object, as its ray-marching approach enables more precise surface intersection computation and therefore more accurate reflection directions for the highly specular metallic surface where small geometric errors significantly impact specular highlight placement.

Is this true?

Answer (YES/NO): NO